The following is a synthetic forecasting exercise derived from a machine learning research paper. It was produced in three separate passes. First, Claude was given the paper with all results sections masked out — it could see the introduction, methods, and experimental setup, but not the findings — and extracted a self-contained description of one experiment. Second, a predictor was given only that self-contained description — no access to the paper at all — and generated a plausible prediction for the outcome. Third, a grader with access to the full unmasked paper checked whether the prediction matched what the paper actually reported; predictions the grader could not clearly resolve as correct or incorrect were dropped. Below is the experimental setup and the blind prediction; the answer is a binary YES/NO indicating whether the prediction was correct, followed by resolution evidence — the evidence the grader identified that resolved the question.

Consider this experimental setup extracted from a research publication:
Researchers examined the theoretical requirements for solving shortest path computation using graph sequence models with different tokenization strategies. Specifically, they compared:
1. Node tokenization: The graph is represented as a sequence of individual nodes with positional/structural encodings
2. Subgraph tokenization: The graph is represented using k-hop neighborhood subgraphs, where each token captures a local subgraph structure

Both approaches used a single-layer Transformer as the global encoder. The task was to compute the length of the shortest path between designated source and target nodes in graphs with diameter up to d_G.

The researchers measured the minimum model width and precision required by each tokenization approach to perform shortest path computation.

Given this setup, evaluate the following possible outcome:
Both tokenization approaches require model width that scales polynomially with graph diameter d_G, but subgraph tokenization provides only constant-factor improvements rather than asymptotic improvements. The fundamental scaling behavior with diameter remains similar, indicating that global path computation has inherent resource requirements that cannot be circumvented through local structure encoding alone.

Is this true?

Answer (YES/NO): NO